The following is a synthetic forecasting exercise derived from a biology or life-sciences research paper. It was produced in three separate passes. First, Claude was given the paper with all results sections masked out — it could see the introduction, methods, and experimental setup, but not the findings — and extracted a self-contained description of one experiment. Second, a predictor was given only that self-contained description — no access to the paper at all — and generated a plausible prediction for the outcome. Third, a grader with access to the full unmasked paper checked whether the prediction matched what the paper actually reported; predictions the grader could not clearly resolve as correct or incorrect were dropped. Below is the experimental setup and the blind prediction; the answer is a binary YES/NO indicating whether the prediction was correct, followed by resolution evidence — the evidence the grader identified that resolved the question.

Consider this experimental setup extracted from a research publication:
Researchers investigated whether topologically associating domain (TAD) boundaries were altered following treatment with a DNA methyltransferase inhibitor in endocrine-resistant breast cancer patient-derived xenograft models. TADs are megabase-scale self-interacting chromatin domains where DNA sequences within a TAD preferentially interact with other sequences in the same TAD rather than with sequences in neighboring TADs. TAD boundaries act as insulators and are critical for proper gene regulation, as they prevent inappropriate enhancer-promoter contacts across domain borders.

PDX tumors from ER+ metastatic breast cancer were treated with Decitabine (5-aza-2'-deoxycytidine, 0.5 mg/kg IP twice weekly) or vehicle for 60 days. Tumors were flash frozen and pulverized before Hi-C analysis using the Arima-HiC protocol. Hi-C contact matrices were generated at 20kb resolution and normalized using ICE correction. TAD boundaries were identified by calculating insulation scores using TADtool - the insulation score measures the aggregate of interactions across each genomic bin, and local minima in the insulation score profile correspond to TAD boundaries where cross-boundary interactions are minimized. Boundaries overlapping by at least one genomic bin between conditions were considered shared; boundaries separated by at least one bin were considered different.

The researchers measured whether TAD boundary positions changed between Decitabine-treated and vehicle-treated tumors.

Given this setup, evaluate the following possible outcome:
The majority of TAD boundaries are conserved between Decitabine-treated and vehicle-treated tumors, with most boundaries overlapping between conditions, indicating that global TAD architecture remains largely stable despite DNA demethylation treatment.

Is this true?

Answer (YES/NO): NO